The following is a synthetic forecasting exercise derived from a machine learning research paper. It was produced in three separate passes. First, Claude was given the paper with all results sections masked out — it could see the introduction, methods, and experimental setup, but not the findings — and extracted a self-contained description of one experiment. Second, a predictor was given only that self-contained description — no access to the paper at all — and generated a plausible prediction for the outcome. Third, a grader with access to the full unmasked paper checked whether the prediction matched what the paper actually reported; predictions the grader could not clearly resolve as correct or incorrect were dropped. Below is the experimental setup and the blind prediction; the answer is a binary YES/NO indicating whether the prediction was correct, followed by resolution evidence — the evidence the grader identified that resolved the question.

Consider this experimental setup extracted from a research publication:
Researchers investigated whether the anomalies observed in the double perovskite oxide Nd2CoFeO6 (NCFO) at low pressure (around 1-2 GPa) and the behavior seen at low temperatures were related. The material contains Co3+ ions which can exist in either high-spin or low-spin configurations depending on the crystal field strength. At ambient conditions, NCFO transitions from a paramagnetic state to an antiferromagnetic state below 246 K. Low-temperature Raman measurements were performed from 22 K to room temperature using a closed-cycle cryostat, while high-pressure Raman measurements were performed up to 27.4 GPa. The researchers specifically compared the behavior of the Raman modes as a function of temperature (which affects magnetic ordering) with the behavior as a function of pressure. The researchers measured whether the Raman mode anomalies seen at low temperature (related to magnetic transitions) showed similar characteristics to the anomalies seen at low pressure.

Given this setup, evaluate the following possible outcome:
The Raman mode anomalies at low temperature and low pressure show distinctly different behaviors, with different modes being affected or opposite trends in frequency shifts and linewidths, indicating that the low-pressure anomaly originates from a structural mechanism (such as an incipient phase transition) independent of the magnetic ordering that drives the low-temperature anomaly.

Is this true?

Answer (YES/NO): NO